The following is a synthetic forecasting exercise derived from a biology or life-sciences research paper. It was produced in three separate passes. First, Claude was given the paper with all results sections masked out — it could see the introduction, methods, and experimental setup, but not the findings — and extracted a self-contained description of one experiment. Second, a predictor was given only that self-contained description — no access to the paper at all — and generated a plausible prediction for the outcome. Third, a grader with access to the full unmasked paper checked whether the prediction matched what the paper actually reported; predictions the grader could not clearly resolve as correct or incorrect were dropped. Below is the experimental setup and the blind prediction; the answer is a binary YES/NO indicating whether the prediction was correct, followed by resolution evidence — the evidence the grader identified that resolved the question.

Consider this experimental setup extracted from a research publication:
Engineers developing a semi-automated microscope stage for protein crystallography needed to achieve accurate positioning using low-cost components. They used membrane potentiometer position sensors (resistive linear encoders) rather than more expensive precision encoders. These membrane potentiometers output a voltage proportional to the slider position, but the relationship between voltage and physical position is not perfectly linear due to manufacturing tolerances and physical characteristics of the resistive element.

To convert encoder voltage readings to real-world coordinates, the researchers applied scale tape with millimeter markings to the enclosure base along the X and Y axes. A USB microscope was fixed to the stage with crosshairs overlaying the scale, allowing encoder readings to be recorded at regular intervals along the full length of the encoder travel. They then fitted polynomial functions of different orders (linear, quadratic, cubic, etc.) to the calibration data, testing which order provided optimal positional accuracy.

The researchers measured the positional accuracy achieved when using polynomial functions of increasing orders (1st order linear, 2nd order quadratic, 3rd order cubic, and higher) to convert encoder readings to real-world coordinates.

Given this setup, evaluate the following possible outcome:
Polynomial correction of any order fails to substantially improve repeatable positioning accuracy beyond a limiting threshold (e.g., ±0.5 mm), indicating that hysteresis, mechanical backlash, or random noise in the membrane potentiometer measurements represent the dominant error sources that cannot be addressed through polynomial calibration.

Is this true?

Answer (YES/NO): NO